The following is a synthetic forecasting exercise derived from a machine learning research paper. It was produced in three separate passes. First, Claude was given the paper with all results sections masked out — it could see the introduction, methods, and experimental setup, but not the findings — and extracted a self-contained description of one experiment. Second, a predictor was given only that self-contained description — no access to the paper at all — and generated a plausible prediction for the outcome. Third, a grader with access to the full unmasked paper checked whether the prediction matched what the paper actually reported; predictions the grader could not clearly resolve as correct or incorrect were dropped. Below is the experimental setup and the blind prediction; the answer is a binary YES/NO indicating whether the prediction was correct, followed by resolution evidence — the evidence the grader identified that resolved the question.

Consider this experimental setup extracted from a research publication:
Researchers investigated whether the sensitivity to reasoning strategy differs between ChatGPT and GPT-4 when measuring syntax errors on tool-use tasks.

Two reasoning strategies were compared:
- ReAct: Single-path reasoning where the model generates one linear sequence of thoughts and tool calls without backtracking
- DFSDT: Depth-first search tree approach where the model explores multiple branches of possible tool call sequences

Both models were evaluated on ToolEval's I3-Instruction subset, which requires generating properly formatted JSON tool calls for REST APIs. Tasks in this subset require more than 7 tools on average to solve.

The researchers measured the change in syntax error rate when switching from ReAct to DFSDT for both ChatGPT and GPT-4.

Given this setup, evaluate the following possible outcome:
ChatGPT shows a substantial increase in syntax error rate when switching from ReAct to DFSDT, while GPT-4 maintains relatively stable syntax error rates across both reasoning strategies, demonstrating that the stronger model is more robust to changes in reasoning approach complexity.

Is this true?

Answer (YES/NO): YES